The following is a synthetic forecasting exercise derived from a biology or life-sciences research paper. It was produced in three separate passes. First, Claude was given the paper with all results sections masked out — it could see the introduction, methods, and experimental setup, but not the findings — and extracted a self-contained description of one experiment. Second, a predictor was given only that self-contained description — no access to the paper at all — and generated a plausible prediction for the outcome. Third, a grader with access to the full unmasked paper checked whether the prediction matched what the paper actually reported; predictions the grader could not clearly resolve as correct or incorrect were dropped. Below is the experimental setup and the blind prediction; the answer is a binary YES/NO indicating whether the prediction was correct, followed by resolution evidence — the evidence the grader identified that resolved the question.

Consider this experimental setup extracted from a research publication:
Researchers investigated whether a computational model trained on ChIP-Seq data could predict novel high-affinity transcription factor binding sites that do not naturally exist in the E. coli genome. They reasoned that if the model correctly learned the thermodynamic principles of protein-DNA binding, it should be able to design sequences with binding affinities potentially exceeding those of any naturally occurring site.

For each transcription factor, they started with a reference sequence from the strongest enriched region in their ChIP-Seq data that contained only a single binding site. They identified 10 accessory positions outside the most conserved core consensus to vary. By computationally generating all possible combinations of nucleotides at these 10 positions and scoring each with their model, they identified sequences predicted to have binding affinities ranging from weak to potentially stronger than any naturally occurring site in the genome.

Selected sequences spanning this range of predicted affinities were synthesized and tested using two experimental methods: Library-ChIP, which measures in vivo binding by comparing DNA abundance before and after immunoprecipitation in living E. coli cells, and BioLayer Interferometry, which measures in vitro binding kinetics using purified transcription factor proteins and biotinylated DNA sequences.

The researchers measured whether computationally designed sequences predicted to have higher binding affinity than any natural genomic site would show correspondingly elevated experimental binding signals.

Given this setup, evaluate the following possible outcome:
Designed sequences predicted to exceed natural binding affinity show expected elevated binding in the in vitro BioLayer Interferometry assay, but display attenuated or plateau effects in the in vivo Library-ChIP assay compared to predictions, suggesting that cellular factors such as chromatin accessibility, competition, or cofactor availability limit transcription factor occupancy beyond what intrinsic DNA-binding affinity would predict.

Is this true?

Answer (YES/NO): NO